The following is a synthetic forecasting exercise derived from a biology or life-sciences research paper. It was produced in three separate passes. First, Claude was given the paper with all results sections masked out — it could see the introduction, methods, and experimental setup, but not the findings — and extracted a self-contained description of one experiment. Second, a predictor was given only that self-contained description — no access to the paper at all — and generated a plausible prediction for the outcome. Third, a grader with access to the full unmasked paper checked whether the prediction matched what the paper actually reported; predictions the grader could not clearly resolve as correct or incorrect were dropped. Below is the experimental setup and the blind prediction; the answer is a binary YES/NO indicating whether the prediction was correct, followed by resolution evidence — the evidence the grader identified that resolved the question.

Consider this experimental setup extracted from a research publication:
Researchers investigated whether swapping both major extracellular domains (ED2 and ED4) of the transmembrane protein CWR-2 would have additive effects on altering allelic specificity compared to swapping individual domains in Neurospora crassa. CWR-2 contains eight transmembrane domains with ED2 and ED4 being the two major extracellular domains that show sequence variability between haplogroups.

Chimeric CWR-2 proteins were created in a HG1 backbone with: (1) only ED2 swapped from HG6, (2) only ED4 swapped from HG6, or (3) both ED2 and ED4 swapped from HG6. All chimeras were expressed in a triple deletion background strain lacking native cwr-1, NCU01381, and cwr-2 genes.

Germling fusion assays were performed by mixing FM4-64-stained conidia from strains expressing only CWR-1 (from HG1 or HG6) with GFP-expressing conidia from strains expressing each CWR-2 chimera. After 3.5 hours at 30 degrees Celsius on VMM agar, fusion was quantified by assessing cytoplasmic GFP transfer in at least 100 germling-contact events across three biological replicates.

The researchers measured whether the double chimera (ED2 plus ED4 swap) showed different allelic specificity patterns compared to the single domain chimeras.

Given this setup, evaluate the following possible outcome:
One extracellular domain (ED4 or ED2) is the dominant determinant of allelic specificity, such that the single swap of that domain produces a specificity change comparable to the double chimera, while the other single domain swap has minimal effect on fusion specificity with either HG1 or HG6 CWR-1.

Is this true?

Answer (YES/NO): YES